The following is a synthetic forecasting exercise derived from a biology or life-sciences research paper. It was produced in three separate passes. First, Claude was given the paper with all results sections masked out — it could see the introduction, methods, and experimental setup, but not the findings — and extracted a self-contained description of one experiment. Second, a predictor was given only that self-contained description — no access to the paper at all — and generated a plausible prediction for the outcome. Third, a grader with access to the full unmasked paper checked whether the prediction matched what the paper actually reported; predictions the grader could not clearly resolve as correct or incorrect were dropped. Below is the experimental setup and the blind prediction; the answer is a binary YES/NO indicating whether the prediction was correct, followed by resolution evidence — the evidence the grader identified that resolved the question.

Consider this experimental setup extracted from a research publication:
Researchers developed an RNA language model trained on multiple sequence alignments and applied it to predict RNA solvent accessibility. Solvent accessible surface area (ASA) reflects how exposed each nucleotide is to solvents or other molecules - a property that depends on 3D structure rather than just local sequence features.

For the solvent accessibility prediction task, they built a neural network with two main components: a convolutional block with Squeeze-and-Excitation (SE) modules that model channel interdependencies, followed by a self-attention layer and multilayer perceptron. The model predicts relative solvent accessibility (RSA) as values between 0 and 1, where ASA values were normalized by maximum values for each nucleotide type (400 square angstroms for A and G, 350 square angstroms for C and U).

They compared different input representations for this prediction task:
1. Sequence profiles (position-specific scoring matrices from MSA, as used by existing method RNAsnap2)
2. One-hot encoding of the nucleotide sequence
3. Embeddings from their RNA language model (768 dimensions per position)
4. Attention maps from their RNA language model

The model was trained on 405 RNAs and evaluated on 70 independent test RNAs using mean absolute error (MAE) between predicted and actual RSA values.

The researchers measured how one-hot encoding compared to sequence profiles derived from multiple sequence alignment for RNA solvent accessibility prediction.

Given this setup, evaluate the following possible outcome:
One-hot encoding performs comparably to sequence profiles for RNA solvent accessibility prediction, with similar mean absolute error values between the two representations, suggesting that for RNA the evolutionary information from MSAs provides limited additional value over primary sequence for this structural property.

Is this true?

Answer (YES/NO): NO